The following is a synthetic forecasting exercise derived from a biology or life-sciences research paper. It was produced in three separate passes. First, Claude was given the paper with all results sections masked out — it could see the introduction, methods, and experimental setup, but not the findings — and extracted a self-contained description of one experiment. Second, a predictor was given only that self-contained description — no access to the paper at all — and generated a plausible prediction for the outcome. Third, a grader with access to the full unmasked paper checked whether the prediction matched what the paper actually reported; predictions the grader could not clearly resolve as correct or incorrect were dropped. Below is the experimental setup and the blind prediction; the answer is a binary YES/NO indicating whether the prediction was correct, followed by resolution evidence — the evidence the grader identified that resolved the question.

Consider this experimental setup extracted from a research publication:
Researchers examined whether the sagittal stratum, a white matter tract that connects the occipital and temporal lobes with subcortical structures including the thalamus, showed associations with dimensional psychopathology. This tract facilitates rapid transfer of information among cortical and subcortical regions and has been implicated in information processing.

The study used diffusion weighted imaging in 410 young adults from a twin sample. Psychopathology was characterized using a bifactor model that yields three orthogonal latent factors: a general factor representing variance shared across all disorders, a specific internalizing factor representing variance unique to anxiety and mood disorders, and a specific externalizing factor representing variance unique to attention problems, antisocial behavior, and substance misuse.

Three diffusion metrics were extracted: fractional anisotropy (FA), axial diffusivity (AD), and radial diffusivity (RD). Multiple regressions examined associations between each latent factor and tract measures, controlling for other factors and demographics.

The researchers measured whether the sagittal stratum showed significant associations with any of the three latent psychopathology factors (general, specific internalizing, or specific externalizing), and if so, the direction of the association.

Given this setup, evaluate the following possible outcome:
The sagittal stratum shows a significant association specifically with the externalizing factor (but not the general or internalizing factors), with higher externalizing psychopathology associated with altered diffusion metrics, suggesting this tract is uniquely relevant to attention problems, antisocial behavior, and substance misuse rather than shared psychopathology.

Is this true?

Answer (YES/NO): YES